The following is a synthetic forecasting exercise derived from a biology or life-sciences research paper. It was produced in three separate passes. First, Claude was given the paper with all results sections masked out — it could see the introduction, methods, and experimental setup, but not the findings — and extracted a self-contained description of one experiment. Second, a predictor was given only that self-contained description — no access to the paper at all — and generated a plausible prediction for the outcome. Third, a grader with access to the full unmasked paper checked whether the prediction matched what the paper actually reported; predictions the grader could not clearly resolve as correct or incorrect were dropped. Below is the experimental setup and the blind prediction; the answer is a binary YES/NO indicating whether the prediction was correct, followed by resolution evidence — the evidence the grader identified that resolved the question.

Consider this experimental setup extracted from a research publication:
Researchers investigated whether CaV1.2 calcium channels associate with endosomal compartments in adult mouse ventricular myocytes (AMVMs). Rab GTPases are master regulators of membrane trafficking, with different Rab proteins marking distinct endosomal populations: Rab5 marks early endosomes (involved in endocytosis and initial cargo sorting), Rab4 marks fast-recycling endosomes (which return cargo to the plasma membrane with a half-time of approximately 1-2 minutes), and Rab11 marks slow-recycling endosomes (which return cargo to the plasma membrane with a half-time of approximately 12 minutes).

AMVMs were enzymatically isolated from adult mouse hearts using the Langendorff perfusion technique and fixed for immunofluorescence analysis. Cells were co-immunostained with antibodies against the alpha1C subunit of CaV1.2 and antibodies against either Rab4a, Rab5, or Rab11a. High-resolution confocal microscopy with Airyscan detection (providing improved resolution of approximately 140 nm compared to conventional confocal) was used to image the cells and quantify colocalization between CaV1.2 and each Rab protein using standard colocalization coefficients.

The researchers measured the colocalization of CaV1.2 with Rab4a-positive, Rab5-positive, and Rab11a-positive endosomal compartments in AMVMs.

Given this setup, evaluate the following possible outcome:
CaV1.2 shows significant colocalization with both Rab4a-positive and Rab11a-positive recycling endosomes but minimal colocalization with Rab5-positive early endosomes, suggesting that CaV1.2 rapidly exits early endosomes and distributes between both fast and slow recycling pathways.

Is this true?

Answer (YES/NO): NO